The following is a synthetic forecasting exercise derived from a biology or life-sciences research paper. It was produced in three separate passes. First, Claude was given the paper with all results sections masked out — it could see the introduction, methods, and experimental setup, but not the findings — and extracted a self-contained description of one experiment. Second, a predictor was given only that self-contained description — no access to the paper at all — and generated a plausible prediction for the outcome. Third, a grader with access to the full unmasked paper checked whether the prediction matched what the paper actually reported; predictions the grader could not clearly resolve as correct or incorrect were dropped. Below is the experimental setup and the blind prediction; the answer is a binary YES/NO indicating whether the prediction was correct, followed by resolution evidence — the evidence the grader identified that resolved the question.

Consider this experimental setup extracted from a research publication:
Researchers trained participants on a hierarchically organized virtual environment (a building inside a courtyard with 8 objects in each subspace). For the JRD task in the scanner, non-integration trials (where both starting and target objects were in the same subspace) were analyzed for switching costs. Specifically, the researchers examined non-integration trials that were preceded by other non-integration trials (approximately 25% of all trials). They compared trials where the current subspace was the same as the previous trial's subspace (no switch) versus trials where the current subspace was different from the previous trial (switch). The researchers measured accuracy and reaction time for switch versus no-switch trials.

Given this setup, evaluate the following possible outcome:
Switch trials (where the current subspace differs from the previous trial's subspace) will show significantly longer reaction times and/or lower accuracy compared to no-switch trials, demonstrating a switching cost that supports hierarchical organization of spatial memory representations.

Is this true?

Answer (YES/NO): YES